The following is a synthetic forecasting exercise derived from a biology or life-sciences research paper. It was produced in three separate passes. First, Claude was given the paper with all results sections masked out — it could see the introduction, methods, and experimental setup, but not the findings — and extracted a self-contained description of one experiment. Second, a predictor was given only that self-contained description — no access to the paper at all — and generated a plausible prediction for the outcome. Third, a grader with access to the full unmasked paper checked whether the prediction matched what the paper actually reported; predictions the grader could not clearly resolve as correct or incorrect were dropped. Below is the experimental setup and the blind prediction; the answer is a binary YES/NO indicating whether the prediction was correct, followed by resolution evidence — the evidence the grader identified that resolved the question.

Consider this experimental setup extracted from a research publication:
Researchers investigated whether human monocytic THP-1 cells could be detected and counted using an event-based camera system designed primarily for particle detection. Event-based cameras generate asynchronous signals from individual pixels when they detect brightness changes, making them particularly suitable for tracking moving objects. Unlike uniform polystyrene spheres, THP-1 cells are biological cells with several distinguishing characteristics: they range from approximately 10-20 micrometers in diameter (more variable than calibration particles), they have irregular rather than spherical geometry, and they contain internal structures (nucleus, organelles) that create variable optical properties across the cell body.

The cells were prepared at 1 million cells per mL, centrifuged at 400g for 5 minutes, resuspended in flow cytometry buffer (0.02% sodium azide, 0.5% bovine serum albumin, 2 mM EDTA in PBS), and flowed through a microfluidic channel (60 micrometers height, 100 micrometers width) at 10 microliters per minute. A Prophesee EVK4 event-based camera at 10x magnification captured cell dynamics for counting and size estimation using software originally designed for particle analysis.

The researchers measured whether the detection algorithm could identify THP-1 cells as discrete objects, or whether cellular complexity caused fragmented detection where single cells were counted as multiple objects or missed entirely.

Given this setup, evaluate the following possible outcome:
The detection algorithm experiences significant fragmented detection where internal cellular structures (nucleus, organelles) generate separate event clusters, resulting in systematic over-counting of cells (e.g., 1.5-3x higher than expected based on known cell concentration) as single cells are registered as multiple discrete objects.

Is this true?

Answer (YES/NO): NO